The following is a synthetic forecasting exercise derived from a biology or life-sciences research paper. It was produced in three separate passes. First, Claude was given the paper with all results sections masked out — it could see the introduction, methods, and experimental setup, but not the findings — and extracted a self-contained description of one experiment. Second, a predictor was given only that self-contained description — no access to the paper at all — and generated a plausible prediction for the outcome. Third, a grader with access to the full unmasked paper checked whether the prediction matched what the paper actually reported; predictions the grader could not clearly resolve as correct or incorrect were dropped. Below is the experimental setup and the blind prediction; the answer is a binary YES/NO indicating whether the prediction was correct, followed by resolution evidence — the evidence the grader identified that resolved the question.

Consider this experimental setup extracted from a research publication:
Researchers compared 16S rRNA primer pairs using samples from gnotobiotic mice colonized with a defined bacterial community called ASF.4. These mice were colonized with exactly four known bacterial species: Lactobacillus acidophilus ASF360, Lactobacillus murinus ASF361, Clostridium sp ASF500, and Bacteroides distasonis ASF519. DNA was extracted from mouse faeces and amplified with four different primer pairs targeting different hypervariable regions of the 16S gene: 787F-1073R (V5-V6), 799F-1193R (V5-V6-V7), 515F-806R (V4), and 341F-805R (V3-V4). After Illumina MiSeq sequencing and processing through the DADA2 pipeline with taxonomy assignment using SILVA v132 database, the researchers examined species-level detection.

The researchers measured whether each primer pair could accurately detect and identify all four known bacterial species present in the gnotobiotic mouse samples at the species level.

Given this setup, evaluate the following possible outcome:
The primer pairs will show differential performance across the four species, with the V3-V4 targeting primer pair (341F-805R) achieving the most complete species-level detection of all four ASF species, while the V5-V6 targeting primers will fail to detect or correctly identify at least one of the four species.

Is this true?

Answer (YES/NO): NO